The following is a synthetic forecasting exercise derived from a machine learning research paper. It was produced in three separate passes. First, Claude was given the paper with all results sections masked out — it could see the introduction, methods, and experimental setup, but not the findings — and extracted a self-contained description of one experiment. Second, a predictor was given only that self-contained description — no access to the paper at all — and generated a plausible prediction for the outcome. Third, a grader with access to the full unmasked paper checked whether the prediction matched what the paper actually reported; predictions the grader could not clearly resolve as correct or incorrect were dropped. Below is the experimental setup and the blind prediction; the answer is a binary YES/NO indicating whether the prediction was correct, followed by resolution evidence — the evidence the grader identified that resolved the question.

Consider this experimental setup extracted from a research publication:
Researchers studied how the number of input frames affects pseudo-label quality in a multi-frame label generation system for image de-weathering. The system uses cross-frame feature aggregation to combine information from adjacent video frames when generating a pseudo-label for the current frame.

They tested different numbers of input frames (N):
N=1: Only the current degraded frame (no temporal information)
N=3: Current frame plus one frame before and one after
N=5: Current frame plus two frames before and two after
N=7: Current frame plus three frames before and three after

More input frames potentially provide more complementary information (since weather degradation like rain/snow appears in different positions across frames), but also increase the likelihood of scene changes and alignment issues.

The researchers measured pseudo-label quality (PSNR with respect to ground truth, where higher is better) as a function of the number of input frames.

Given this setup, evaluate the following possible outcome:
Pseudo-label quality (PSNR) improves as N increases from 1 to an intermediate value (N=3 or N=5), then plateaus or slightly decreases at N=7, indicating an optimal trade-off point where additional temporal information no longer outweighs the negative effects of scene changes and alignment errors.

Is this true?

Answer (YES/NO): YES